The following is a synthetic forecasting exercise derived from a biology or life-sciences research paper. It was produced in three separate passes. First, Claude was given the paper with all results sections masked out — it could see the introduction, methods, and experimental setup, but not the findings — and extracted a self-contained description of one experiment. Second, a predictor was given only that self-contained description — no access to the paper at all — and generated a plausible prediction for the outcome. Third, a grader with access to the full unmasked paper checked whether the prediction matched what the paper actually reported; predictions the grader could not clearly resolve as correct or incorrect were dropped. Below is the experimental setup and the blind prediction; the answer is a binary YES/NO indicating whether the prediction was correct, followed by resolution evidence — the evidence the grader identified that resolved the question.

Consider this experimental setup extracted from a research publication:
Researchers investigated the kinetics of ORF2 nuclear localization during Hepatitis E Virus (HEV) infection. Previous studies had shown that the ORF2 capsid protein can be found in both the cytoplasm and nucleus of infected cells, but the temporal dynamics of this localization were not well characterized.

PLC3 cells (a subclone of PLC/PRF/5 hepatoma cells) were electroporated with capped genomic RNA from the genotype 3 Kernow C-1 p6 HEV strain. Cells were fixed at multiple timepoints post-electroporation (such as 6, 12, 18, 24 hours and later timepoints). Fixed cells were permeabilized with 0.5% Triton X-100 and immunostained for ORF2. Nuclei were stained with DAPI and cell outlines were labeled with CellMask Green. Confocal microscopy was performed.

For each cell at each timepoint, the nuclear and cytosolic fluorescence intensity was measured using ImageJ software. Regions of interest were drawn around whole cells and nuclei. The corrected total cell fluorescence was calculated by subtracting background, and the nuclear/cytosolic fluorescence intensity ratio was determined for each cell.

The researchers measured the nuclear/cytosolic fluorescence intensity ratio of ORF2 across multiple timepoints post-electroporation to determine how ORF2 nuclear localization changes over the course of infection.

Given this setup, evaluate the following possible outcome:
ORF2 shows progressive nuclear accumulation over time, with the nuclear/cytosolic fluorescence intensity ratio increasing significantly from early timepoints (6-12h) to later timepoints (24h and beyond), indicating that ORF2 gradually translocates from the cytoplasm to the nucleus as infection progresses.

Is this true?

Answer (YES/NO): NO